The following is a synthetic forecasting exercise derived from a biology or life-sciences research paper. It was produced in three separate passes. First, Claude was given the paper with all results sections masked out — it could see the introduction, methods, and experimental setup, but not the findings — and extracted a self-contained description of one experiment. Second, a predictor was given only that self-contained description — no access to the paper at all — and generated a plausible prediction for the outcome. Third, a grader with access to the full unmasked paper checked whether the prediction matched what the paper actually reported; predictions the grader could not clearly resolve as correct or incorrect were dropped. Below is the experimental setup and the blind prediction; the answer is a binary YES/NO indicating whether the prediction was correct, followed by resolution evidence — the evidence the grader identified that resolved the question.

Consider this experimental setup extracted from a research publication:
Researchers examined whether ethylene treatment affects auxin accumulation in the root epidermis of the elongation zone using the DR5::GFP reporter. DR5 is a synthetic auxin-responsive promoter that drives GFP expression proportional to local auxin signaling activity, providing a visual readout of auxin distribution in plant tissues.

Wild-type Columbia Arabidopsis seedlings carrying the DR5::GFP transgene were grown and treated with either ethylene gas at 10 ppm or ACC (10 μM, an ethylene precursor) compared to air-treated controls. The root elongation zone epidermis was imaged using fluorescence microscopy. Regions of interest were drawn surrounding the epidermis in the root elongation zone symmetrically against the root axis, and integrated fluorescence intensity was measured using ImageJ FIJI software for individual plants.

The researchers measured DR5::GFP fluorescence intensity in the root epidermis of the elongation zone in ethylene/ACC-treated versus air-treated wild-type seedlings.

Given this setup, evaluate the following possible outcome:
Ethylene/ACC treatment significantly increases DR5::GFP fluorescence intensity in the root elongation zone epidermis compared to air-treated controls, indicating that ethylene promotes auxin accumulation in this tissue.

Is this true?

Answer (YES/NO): YES